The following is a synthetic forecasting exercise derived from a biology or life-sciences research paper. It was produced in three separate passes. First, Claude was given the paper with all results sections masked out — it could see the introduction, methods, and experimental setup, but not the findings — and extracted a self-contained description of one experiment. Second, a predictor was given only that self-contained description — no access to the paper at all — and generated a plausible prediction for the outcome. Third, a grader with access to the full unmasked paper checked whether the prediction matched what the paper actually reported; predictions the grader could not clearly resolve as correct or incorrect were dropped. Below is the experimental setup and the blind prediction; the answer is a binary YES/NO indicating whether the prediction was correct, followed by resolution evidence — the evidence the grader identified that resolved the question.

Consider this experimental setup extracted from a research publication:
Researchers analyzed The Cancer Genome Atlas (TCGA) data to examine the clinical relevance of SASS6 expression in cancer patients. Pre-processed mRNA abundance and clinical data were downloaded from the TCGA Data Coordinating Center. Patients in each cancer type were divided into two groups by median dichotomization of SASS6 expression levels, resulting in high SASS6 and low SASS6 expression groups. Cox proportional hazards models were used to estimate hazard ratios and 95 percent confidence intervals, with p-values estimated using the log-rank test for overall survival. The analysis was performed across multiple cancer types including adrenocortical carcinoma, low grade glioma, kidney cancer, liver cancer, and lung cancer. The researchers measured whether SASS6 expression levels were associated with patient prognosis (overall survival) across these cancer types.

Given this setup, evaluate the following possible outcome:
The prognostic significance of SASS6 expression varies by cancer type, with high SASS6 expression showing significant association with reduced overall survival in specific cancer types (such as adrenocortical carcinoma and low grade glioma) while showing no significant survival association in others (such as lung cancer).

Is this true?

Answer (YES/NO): NO